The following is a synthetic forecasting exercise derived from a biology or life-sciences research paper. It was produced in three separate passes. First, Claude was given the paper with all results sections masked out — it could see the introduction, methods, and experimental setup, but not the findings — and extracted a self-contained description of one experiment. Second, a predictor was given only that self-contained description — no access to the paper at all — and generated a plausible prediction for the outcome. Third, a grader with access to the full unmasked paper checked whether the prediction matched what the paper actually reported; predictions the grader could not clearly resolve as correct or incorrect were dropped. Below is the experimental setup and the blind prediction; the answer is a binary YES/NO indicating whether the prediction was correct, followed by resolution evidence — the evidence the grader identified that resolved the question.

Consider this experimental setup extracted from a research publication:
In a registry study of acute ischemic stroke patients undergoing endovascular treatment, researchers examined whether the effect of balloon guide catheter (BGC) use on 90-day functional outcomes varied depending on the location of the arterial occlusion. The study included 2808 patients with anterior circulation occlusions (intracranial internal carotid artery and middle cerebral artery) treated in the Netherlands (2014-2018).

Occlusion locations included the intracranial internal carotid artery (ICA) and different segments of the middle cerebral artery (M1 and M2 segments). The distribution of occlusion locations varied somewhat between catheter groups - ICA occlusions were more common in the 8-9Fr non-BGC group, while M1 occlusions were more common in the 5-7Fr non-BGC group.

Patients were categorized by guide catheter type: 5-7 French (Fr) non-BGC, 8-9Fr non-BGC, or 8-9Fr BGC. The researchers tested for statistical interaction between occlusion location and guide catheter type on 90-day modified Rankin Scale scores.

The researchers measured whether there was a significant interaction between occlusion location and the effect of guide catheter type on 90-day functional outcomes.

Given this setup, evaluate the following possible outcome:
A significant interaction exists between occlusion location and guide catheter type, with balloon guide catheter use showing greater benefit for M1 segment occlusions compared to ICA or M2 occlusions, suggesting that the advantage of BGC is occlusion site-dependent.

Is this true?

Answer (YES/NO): NO